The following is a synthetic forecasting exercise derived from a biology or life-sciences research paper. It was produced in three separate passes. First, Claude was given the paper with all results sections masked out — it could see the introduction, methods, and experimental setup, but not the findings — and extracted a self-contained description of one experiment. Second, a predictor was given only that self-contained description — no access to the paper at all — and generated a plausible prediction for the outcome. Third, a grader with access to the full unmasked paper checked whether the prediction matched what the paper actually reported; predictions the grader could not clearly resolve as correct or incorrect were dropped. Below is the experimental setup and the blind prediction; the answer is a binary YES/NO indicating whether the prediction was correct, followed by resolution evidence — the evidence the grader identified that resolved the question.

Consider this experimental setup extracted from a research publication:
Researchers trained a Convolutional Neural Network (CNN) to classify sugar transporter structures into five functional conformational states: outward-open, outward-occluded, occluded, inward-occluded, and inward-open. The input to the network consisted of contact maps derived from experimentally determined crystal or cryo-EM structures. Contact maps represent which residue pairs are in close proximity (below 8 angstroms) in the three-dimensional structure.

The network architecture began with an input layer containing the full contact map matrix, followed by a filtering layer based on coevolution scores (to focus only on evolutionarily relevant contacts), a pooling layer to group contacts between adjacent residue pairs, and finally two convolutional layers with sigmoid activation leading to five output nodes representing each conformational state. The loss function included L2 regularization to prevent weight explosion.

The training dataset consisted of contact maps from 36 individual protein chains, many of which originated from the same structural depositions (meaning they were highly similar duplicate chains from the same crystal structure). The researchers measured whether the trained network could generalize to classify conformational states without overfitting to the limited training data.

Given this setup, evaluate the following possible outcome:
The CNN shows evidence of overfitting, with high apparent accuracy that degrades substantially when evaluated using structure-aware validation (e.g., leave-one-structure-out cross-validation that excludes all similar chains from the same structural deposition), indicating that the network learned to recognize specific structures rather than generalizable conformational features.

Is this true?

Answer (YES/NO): NO